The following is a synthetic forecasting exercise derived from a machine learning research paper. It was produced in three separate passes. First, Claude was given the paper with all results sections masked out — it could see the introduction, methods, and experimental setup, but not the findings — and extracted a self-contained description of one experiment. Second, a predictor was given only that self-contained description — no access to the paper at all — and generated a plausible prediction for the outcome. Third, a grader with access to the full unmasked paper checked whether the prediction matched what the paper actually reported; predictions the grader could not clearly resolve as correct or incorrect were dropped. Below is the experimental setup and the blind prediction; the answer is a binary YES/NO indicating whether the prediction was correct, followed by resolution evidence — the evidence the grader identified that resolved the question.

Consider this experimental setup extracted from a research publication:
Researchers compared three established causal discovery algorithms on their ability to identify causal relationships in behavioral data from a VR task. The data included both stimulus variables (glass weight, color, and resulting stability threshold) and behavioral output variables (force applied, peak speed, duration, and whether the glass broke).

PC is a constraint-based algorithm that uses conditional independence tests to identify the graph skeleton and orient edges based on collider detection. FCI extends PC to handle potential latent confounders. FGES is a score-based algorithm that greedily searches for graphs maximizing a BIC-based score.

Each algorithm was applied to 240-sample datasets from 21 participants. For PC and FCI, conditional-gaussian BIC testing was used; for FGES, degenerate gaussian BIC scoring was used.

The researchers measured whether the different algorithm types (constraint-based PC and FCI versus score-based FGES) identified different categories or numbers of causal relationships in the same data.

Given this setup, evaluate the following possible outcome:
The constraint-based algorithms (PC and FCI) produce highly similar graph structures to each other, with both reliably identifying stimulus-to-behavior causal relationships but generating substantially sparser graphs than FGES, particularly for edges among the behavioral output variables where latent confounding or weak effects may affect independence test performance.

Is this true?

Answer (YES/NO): NO